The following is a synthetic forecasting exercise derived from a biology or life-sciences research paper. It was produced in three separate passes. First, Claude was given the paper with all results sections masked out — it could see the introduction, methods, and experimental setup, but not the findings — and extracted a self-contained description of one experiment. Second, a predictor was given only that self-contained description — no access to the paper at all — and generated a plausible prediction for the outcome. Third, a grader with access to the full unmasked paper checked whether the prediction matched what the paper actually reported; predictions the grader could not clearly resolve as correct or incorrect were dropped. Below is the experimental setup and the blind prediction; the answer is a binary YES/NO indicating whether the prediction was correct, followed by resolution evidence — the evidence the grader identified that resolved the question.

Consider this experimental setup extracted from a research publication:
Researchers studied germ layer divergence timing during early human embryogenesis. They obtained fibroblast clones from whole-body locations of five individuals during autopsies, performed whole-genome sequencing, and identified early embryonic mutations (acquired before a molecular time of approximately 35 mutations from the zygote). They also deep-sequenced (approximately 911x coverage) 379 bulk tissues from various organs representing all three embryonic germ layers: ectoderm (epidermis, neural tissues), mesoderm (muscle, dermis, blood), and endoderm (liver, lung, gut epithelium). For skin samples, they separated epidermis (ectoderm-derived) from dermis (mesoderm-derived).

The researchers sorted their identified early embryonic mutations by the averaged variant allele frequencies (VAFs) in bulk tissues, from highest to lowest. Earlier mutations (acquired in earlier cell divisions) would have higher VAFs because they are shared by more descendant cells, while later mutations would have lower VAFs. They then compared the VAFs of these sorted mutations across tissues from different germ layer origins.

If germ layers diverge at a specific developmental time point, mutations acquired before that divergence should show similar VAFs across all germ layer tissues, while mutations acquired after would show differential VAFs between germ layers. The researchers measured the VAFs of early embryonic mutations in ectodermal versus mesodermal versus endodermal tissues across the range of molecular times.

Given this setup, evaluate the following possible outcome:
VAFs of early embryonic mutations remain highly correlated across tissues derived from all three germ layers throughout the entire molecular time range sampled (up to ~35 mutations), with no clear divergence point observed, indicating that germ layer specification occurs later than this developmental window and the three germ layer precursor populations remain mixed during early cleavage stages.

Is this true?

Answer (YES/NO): NO